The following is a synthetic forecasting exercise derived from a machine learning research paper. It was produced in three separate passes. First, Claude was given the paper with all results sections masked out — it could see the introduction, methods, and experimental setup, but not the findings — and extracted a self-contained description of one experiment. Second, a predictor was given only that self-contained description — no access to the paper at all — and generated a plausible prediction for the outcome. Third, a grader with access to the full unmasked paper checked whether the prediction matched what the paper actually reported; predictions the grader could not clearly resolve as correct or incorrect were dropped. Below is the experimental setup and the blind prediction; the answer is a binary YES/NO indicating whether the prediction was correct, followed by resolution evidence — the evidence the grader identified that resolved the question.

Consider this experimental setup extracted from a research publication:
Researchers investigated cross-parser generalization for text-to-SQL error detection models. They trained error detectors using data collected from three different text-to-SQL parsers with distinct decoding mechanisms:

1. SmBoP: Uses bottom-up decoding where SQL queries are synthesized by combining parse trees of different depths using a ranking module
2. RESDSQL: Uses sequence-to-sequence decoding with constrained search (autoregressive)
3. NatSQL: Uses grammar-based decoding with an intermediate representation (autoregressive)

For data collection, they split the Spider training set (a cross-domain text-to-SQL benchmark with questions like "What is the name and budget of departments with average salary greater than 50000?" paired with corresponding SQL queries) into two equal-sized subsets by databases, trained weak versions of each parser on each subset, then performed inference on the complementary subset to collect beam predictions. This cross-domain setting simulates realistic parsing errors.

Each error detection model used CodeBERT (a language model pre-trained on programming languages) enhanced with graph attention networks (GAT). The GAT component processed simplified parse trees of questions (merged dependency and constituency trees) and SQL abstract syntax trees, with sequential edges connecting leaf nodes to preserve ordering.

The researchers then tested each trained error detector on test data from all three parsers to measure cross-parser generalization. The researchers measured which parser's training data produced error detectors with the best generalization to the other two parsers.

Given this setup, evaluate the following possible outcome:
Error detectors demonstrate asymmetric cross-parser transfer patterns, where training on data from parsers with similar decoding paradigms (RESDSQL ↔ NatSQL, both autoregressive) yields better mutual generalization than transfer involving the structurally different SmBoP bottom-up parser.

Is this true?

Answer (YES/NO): NO